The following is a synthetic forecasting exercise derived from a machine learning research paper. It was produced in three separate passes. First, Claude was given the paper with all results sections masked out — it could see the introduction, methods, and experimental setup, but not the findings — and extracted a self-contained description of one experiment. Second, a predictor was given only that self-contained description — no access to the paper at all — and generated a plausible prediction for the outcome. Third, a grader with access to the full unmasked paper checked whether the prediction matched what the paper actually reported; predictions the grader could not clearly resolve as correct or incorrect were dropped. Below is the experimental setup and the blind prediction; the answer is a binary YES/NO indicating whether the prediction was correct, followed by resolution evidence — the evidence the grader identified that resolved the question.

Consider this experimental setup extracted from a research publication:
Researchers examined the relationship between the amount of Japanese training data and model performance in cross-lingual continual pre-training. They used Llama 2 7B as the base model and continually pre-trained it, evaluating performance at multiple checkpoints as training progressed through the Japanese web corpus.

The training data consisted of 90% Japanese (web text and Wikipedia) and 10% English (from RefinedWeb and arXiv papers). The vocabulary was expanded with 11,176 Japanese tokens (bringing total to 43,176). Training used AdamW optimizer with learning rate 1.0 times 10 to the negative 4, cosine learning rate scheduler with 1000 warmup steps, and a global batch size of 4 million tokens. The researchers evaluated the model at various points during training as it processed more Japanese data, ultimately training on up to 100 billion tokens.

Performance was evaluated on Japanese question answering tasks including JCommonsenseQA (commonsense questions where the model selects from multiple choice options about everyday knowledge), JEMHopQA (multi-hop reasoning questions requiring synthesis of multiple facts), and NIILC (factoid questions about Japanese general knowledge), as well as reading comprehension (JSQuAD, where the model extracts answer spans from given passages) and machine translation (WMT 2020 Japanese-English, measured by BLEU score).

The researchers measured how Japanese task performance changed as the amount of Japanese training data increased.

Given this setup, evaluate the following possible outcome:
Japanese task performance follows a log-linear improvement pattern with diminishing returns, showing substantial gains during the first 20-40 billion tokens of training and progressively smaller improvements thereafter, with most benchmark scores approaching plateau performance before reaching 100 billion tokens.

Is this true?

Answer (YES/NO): NO